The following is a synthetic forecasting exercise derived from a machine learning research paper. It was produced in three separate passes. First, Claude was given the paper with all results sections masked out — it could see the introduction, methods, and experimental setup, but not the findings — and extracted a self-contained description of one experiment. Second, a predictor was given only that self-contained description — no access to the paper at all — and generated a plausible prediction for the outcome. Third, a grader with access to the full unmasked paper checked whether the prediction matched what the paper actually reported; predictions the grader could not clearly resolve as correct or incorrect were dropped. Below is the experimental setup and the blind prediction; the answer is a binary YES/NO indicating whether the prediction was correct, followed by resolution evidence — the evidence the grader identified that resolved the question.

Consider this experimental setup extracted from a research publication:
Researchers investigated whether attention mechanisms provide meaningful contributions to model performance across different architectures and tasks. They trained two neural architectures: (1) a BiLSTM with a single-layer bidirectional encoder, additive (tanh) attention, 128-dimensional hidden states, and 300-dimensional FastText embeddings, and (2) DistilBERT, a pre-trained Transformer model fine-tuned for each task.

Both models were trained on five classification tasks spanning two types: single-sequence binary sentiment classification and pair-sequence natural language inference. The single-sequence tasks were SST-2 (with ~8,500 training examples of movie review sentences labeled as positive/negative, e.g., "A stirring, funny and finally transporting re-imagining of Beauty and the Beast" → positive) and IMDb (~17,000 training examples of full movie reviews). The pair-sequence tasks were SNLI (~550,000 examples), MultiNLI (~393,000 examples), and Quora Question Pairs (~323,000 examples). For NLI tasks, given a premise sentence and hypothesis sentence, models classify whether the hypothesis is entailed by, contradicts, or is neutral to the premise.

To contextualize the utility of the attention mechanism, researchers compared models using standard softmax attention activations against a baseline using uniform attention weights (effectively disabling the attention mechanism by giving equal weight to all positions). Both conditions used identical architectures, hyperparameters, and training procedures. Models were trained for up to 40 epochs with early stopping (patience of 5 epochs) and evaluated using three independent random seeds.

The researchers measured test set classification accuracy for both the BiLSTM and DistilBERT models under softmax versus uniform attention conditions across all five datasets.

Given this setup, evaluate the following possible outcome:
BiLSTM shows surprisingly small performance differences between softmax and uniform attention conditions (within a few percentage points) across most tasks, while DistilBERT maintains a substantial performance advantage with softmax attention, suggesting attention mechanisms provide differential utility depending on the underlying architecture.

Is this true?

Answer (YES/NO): NO